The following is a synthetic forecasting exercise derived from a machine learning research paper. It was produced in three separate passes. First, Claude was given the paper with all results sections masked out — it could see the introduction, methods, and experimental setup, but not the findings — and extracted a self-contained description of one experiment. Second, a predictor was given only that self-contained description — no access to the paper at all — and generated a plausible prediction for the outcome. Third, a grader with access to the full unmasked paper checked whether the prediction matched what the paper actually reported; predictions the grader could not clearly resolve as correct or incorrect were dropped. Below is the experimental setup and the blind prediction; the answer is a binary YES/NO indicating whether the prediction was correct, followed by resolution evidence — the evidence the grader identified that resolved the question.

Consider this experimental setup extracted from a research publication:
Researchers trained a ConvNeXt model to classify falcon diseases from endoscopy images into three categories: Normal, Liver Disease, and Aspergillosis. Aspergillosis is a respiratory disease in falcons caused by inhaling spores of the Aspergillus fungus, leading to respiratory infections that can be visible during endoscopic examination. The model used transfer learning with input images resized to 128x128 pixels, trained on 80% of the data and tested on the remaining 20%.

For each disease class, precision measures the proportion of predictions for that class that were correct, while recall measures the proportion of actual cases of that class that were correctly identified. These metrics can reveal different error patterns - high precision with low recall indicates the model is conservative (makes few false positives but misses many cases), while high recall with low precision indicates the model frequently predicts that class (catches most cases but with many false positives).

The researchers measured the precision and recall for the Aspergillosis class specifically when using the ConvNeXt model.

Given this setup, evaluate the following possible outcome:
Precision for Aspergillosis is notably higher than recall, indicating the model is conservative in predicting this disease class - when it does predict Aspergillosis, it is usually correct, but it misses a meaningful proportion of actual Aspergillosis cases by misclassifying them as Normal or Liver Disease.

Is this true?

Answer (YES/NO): NO